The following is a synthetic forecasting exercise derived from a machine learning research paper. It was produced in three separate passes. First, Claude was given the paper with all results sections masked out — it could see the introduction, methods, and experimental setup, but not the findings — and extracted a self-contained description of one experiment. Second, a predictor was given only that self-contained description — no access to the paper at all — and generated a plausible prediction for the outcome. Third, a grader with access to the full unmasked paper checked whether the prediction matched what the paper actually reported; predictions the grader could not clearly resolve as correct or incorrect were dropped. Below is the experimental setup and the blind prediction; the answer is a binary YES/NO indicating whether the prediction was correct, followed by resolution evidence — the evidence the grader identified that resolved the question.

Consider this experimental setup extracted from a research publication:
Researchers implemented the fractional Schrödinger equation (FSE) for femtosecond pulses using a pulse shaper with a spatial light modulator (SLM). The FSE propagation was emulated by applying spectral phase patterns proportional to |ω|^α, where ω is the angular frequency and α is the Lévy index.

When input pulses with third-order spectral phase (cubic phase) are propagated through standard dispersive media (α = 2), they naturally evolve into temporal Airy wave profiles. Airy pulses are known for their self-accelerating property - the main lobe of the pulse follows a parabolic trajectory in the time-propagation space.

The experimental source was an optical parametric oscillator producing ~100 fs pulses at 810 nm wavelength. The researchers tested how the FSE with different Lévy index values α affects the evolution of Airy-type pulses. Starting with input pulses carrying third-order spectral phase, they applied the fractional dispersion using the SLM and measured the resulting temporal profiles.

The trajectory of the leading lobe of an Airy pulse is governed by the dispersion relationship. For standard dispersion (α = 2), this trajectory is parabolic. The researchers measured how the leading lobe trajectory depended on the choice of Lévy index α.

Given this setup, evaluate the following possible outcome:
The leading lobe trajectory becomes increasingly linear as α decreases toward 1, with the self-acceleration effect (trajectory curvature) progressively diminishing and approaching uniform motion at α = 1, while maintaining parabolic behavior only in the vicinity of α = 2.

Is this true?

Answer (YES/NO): NO